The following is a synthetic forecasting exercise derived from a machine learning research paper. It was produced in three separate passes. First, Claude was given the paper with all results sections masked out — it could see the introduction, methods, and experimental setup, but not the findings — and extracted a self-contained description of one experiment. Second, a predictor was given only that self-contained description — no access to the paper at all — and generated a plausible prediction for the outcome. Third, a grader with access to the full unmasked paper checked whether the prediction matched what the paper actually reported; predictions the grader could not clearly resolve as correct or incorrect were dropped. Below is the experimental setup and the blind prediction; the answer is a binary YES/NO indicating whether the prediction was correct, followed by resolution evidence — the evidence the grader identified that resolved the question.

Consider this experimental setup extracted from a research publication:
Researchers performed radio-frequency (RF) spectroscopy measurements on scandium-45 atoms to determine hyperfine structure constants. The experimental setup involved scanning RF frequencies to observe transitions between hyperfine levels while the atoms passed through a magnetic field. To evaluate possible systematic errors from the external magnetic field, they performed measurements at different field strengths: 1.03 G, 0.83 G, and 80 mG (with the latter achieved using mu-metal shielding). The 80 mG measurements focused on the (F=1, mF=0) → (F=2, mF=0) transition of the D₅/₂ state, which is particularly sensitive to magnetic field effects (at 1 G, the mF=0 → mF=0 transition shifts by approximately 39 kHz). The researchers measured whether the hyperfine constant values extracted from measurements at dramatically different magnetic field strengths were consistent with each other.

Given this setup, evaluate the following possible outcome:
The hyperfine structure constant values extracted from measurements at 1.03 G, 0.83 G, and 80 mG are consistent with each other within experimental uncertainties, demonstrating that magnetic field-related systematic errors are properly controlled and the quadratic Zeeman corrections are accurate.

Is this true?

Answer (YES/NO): YES